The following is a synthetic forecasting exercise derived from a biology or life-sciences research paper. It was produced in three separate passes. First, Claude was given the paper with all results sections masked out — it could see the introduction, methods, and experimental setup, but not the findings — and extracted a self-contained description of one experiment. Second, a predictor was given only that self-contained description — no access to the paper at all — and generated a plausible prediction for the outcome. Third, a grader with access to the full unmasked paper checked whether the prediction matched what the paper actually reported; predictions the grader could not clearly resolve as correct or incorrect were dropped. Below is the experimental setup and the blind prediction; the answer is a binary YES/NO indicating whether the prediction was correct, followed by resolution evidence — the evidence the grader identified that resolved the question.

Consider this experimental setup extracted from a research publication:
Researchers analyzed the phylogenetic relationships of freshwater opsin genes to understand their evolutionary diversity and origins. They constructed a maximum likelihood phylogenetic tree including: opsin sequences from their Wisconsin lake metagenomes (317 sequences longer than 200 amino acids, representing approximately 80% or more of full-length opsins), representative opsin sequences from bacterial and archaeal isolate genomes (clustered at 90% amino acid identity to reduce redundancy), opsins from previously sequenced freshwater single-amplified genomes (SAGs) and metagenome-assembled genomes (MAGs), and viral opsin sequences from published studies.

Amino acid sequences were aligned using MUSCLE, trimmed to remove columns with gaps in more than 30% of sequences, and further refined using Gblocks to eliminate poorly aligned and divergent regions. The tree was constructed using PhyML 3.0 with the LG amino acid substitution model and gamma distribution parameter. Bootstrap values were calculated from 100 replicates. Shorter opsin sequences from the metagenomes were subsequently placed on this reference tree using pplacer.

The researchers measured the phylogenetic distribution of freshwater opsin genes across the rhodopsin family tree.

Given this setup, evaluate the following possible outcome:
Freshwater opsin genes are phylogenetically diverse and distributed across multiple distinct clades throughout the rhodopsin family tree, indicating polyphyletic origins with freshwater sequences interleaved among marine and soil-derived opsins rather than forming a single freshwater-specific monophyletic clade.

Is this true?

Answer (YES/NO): YES